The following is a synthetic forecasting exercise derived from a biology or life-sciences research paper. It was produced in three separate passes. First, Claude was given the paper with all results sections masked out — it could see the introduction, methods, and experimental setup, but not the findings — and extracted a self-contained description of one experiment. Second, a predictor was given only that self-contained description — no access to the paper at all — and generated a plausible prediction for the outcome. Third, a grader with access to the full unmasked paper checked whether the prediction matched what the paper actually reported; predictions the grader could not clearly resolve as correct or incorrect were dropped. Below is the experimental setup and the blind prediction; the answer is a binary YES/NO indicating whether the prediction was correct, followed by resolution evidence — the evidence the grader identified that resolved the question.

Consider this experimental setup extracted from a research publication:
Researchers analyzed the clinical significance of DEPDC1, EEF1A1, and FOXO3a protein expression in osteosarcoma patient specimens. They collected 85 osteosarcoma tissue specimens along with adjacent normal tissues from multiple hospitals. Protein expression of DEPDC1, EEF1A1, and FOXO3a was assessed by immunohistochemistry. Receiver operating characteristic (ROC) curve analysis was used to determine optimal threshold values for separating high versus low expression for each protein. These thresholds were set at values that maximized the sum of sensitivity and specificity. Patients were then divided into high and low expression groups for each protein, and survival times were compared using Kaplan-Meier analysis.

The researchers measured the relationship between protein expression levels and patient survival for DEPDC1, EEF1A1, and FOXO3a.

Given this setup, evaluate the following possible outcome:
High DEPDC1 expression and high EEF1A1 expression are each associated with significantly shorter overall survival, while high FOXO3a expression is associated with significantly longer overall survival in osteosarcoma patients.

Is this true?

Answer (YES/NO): YES